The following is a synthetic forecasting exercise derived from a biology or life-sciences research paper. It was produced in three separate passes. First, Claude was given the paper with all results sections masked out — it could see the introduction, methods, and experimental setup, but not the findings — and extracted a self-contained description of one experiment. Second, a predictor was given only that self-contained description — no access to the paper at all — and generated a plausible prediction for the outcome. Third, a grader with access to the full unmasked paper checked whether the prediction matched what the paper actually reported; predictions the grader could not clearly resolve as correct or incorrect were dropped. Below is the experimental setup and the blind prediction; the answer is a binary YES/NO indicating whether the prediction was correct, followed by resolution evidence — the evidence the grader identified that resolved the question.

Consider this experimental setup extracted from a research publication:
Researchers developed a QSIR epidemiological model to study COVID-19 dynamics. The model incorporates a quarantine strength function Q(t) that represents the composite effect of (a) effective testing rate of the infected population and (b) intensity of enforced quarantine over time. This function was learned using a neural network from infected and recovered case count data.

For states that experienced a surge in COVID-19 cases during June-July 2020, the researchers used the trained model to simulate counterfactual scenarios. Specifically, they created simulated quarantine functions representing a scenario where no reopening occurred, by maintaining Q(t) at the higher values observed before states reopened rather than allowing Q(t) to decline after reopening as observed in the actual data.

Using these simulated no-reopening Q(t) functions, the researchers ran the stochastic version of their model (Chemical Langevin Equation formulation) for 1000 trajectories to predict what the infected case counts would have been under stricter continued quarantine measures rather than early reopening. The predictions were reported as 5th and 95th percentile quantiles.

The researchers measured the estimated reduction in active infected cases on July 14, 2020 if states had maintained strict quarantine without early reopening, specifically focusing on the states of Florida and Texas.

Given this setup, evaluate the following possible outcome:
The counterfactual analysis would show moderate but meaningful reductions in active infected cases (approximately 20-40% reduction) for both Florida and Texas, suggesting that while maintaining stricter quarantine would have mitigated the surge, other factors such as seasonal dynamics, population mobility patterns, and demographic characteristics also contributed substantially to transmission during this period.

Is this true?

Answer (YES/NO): NO